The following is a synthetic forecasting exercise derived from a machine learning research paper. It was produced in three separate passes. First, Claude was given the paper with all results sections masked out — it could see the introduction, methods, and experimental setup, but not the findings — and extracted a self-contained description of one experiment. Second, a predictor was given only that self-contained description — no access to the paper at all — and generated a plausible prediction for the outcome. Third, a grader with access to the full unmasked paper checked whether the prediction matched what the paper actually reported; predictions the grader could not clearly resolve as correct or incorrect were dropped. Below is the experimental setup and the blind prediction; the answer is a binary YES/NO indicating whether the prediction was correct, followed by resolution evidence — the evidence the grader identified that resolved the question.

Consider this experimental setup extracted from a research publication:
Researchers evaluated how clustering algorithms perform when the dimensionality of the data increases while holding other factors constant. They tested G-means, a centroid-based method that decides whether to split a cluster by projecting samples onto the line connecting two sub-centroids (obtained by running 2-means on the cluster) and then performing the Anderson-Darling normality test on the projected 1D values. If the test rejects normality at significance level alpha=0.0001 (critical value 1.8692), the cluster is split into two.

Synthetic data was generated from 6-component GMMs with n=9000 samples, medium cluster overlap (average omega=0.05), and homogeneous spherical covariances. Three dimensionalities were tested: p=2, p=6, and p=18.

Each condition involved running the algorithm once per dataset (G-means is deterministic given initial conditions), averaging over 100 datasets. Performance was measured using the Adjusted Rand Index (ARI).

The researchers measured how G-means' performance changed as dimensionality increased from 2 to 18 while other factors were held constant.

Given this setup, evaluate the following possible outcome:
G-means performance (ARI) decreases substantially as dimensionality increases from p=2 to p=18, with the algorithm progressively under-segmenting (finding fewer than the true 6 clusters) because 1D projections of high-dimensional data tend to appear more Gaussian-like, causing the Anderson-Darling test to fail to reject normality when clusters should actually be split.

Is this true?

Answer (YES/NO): NO